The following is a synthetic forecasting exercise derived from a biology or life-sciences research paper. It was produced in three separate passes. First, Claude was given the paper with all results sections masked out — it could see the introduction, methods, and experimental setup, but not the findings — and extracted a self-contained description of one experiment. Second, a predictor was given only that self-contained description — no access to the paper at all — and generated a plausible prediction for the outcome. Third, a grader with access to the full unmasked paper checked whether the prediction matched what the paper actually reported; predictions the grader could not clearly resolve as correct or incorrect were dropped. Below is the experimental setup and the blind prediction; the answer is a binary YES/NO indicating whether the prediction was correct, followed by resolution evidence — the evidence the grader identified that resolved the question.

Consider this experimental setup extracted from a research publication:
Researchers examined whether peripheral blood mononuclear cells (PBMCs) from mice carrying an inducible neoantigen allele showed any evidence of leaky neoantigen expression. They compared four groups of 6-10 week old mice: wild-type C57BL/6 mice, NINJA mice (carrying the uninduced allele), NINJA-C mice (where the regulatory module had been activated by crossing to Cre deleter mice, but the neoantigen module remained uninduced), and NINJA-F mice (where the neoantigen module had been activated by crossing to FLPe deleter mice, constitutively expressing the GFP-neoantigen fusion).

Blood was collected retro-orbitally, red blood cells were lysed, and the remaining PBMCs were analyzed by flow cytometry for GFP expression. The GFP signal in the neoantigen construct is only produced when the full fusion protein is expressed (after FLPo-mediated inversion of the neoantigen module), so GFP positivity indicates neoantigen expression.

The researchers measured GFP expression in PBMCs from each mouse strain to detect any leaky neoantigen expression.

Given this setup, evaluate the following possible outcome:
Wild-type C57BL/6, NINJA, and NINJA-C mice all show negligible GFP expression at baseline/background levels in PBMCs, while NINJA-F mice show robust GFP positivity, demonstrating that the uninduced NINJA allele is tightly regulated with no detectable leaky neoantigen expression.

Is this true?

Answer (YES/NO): NO